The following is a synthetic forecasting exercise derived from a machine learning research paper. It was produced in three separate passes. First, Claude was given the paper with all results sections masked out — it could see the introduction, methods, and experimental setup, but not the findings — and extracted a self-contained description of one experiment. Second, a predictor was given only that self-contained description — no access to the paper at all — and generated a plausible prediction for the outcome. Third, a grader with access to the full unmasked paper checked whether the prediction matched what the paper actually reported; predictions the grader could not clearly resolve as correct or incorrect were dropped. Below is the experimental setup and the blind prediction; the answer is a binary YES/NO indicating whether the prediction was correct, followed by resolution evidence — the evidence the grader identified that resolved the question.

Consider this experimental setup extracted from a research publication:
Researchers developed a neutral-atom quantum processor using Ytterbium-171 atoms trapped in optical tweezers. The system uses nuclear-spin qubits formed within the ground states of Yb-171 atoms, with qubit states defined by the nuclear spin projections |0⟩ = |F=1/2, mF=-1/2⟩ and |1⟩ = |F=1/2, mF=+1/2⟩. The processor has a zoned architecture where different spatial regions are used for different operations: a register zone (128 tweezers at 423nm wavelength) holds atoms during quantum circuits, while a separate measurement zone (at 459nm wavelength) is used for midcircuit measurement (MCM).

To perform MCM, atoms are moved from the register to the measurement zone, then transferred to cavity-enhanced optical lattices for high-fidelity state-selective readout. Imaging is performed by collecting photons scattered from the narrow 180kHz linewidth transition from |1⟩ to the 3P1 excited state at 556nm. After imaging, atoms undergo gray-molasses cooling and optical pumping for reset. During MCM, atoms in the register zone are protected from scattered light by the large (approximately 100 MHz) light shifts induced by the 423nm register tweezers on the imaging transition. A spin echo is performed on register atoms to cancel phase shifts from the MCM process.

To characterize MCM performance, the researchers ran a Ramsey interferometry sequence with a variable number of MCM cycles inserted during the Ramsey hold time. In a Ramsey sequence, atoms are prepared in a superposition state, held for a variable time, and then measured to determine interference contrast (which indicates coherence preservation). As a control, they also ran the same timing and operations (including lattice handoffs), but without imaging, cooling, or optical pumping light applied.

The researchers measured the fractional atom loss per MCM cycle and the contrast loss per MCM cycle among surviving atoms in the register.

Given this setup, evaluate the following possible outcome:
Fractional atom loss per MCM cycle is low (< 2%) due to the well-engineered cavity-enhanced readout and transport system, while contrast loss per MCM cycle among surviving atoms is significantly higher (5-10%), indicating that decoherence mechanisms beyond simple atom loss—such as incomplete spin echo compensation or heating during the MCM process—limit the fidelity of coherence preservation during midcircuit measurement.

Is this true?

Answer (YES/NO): NO